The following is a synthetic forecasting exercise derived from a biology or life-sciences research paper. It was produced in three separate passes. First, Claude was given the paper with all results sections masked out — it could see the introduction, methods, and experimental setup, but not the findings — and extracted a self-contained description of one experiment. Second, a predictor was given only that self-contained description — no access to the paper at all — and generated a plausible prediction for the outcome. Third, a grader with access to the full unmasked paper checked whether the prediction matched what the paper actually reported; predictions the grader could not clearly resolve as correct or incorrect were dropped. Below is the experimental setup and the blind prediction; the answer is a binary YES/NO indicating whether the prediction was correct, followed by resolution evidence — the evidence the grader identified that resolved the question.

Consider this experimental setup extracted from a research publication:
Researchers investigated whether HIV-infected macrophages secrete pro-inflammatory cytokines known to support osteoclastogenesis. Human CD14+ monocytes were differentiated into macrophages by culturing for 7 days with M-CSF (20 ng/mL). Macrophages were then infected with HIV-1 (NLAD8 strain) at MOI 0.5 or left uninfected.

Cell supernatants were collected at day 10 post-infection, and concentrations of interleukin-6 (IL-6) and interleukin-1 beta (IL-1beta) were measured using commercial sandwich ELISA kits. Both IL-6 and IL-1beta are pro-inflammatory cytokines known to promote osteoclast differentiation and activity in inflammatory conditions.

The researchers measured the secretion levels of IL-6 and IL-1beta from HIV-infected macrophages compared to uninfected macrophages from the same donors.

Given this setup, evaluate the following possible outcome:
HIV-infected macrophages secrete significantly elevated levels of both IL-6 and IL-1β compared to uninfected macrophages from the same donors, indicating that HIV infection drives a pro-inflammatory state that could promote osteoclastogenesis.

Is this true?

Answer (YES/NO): NO